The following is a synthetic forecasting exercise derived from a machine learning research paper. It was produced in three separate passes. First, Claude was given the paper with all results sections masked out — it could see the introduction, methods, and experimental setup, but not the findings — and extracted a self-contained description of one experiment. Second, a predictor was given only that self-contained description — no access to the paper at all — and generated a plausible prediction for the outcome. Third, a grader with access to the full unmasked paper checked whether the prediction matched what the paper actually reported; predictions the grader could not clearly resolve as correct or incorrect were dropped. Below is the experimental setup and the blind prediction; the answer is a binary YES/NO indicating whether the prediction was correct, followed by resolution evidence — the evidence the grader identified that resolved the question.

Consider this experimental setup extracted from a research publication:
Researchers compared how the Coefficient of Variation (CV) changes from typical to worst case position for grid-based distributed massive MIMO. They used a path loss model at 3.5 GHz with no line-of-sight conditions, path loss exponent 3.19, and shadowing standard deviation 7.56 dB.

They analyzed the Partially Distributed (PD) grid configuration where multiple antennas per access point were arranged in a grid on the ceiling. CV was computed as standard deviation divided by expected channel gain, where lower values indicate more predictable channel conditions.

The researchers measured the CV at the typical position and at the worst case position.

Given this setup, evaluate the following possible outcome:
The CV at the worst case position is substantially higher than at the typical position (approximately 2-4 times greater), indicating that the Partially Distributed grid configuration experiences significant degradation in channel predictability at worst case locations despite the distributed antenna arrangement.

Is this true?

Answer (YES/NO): NO